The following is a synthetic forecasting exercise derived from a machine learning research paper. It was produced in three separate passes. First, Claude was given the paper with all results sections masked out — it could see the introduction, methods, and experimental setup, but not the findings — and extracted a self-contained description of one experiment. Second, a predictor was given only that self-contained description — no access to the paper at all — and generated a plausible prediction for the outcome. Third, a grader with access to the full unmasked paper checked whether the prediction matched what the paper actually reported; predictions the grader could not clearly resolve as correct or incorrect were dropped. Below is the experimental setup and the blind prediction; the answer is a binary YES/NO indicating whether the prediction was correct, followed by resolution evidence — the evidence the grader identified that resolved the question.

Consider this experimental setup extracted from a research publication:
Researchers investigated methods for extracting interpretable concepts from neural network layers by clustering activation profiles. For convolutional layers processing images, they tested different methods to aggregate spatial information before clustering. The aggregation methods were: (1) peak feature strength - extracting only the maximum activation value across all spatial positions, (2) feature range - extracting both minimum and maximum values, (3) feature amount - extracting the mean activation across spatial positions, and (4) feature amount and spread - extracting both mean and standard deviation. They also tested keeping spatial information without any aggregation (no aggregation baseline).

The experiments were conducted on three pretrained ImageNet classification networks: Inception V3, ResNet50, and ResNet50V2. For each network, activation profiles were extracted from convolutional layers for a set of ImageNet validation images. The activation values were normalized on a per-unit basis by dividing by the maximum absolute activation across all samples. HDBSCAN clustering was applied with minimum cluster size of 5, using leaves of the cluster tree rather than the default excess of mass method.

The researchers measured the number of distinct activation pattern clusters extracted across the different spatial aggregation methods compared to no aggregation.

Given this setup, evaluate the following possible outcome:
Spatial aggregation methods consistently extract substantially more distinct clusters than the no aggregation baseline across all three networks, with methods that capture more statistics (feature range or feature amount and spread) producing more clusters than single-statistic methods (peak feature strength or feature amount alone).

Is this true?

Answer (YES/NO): NO